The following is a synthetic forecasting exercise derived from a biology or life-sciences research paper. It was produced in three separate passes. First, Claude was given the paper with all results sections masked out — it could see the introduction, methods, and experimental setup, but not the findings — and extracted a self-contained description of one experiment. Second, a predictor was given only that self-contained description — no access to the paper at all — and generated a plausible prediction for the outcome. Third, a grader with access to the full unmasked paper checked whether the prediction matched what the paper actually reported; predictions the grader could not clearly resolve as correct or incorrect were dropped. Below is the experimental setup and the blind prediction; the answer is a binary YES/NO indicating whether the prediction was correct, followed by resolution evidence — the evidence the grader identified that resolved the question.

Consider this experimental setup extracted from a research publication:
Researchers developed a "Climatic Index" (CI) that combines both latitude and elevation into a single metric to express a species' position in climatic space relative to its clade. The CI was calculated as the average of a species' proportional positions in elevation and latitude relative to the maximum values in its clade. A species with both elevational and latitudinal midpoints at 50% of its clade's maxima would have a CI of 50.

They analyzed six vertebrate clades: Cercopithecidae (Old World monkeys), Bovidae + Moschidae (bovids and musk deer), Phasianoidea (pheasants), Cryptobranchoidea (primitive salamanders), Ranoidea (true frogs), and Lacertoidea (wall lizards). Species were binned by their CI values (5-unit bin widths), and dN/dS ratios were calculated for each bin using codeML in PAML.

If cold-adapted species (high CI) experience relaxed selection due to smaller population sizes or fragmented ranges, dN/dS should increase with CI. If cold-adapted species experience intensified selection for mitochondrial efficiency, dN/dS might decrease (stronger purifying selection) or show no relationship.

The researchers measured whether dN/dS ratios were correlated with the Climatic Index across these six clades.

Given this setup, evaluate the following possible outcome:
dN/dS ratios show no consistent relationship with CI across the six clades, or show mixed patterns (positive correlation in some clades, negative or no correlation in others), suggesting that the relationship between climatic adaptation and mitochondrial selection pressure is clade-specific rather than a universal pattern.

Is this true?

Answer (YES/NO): YES